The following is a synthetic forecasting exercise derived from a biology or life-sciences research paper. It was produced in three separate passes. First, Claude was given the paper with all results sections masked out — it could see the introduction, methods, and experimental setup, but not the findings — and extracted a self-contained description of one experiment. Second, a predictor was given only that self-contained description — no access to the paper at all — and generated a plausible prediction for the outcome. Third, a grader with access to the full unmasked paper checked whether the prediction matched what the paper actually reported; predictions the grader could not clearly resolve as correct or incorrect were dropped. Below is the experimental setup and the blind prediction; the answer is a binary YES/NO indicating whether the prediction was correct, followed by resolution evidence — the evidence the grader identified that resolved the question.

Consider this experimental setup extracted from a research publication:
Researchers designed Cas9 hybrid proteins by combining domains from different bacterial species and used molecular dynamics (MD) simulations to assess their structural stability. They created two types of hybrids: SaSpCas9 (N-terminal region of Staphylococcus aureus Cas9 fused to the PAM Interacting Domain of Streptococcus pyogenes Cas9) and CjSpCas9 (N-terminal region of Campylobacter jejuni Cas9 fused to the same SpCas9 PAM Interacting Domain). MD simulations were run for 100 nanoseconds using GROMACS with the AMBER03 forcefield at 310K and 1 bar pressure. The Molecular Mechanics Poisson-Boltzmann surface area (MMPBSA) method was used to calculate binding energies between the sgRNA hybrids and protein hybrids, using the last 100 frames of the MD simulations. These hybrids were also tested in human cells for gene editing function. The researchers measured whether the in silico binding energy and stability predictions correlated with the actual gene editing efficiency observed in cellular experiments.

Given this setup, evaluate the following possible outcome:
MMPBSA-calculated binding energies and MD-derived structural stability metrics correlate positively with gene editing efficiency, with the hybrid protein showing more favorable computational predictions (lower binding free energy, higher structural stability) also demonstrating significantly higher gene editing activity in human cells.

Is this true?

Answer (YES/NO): NO